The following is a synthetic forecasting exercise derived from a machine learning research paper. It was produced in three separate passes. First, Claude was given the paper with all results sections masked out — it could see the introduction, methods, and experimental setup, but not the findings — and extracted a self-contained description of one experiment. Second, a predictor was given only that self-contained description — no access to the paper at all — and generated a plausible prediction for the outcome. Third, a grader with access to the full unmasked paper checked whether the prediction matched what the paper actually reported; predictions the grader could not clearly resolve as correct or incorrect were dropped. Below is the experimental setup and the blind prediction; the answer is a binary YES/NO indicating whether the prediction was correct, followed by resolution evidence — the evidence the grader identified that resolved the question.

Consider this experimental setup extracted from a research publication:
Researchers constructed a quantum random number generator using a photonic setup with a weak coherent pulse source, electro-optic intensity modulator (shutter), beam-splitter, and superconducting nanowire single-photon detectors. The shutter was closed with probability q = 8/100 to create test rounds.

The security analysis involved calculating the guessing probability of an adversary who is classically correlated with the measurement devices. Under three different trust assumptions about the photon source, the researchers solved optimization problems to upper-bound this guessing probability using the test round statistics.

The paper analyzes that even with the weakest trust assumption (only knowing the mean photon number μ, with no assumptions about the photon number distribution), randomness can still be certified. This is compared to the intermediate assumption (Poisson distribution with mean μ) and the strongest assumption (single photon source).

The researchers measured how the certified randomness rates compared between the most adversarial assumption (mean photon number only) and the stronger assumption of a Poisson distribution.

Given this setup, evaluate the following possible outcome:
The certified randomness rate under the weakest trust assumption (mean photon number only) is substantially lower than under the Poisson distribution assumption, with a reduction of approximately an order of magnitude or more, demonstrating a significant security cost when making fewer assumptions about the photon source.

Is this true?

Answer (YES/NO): NO